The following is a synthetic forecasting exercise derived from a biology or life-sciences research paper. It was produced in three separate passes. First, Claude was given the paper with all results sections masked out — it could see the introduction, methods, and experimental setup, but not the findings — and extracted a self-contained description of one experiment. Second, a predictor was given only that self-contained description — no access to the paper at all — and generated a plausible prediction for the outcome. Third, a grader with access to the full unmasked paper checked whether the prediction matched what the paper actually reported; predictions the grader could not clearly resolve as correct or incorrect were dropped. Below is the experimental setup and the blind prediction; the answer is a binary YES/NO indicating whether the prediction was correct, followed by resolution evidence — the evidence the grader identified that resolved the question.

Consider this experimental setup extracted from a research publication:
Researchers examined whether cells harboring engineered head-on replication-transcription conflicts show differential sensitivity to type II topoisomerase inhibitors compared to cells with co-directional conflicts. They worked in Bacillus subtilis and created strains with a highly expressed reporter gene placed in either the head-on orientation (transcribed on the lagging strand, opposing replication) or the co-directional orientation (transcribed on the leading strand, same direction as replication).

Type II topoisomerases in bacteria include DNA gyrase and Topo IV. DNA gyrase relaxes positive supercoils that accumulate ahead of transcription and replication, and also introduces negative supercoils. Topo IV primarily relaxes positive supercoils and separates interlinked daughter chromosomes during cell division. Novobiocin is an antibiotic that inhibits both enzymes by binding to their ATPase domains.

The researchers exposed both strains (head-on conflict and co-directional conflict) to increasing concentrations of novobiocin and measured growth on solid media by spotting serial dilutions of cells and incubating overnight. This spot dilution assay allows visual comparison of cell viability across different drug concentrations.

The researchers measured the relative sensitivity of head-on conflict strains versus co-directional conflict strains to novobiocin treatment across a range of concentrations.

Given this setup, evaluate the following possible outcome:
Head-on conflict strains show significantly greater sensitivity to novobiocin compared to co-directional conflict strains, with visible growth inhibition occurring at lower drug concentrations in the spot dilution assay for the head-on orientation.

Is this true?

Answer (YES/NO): YES